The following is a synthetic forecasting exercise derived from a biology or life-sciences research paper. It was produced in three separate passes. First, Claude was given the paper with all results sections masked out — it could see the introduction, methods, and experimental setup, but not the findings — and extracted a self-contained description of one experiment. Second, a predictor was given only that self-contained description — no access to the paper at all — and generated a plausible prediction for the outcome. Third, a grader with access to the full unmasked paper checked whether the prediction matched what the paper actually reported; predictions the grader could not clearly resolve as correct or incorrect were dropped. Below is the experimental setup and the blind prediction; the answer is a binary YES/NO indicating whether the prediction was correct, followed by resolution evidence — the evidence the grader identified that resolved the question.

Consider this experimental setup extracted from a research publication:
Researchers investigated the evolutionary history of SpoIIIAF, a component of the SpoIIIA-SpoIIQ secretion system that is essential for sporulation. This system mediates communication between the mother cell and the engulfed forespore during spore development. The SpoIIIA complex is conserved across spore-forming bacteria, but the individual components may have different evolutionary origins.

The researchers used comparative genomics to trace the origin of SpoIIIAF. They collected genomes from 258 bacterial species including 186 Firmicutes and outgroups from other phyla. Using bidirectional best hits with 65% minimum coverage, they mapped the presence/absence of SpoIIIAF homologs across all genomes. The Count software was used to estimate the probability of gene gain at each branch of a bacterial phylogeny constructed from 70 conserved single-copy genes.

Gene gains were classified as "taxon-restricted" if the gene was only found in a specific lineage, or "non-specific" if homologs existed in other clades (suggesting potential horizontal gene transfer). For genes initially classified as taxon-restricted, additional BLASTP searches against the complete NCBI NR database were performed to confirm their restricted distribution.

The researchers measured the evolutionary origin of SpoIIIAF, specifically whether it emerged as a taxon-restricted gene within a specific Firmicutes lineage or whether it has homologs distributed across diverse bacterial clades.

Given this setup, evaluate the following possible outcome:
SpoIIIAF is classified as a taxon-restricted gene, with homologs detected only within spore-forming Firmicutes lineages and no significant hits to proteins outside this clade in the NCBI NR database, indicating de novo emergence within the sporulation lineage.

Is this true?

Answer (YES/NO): YES